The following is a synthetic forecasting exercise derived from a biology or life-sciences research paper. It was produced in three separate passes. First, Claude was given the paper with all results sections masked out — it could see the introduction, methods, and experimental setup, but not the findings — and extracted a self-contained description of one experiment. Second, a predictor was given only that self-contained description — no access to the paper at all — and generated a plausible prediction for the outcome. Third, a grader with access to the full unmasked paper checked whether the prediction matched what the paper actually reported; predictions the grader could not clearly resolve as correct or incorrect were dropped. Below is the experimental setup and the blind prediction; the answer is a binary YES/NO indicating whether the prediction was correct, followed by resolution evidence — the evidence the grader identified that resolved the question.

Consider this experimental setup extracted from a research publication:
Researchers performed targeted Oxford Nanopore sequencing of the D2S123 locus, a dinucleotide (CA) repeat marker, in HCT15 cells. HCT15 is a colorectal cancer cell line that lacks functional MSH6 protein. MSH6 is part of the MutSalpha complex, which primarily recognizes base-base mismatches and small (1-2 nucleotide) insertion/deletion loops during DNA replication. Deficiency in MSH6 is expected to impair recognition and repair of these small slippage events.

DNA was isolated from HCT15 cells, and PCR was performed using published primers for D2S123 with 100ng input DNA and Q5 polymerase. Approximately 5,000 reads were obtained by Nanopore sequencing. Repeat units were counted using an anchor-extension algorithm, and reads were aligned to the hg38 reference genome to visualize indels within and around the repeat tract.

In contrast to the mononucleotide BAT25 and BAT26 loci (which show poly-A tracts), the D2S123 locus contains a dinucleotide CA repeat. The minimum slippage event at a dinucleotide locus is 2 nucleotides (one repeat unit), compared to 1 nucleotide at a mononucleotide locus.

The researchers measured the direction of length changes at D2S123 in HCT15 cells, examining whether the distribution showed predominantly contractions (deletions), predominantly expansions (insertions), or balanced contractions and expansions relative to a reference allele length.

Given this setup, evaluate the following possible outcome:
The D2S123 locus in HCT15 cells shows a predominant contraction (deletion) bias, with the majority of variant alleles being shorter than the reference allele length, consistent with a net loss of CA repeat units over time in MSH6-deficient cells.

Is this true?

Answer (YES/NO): NO